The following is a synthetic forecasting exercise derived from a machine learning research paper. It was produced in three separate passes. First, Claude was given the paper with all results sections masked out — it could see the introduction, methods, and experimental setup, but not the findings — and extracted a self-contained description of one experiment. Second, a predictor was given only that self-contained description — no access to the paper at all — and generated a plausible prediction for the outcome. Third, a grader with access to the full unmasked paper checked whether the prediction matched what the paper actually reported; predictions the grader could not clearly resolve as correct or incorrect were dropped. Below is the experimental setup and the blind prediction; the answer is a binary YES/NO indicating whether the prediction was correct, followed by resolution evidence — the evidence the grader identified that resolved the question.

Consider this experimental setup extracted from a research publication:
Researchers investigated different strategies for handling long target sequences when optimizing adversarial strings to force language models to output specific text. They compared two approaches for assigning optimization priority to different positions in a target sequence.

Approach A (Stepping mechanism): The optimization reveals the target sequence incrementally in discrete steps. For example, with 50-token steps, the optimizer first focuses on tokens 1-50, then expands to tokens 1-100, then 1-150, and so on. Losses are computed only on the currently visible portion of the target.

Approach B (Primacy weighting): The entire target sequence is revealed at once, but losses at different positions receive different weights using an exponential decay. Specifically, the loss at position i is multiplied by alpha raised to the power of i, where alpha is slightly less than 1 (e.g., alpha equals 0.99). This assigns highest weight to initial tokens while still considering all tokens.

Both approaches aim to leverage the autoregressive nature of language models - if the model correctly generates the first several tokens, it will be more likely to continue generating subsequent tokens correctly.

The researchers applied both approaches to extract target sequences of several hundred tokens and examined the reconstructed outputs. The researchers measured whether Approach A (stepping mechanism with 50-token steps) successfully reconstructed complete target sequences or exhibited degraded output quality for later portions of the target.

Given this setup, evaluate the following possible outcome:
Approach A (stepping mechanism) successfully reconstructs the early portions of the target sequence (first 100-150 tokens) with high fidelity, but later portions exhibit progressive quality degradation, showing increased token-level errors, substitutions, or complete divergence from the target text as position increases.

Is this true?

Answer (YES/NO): NO